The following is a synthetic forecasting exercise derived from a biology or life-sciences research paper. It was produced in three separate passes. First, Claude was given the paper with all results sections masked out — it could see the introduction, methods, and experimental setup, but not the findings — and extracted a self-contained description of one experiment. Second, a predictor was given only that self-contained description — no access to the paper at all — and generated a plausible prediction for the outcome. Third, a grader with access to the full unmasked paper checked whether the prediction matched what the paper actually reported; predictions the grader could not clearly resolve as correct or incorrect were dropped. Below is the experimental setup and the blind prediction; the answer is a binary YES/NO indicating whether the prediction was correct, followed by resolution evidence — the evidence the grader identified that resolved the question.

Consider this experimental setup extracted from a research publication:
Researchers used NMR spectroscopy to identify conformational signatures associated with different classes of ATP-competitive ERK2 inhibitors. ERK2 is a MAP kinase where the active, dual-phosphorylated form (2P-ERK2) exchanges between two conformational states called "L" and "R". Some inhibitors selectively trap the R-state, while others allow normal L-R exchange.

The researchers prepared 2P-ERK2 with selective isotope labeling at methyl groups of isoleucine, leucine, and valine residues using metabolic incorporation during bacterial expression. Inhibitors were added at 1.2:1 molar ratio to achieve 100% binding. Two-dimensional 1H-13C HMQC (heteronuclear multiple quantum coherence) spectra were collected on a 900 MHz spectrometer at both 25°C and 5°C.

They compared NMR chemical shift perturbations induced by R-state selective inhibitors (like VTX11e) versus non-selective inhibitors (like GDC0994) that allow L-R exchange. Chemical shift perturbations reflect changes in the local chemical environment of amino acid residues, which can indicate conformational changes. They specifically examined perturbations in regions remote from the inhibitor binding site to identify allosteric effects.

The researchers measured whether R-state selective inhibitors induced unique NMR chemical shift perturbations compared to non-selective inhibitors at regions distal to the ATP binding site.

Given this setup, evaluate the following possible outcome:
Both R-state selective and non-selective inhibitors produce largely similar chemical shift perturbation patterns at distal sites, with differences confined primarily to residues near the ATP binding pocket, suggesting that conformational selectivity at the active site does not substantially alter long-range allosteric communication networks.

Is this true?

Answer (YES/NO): NO